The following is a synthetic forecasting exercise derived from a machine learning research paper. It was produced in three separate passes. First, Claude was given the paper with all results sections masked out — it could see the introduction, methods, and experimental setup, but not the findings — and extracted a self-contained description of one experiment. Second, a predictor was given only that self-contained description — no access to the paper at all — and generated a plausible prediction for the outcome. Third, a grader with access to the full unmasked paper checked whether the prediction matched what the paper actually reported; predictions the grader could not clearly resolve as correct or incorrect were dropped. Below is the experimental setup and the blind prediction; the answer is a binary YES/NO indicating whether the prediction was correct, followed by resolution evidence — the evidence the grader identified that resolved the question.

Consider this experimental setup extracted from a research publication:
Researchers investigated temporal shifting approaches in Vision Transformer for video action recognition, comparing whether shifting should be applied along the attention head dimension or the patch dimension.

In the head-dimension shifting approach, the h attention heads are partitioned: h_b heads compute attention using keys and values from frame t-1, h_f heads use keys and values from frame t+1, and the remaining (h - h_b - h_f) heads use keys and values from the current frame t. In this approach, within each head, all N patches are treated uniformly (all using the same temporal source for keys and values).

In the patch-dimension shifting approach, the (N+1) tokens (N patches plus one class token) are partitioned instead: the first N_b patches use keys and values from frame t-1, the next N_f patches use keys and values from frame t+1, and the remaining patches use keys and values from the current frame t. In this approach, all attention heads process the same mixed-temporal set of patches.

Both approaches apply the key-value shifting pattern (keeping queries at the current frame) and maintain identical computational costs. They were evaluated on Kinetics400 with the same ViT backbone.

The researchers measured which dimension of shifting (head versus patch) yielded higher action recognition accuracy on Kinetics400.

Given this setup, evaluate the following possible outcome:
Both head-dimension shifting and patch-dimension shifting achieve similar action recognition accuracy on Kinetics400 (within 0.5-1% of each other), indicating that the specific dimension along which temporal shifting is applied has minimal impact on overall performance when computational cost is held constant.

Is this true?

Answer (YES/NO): YES